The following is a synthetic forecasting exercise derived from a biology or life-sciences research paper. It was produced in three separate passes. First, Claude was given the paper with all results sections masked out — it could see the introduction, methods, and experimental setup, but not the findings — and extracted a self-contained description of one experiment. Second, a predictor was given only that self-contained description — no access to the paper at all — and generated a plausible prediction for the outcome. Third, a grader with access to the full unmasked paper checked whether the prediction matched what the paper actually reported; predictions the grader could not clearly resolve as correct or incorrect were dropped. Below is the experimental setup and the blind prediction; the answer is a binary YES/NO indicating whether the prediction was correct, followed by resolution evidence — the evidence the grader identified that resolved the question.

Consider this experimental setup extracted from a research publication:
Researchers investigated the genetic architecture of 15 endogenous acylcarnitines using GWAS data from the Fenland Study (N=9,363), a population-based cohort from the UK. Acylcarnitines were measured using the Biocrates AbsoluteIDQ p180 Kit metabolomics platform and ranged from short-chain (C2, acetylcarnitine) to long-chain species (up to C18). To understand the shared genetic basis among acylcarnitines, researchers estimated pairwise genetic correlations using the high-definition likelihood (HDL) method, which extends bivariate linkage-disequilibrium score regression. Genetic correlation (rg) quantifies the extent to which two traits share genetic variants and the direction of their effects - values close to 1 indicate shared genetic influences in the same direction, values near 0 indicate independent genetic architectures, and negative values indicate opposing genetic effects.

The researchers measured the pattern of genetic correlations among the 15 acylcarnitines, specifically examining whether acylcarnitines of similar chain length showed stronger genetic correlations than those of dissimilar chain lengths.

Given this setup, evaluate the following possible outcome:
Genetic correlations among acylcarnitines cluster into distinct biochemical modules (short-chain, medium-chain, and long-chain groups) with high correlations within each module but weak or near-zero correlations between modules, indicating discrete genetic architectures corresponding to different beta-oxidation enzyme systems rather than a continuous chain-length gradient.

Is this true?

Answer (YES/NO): NO